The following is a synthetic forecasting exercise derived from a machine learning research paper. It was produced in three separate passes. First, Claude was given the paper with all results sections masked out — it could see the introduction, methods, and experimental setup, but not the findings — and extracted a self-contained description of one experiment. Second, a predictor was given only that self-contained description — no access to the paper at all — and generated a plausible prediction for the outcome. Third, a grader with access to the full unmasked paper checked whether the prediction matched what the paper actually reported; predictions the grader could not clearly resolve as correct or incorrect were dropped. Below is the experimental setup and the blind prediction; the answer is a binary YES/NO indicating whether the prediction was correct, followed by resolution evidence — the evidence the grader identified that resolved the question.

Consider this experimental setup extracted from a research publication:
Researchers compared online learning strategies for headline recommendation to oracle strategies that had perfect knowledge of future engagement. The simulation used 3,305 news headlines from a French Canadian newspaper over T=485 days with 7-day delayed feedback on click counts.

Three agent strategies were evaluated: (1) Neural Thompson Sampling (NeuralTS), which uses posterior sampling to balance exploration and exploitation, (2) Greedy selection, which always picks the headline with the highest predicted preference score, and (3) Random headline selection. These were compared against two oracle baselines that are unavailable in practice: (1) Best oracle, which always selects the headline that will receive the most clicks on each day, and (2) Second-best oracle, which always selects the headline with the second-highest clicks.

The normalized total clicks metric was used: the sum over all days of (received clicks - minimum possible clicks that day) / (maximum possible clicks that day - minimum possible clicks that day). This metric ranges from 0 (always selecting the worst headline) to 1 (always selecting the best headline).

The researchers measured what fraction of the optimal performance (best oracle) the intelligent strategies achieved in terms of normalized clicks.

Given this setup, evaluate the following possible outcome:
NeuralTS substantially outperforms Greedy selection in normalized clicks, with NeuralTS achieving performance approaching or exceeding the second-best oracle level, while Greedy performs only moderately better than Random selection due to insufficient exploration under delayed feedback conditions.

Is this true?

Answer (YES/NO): NO